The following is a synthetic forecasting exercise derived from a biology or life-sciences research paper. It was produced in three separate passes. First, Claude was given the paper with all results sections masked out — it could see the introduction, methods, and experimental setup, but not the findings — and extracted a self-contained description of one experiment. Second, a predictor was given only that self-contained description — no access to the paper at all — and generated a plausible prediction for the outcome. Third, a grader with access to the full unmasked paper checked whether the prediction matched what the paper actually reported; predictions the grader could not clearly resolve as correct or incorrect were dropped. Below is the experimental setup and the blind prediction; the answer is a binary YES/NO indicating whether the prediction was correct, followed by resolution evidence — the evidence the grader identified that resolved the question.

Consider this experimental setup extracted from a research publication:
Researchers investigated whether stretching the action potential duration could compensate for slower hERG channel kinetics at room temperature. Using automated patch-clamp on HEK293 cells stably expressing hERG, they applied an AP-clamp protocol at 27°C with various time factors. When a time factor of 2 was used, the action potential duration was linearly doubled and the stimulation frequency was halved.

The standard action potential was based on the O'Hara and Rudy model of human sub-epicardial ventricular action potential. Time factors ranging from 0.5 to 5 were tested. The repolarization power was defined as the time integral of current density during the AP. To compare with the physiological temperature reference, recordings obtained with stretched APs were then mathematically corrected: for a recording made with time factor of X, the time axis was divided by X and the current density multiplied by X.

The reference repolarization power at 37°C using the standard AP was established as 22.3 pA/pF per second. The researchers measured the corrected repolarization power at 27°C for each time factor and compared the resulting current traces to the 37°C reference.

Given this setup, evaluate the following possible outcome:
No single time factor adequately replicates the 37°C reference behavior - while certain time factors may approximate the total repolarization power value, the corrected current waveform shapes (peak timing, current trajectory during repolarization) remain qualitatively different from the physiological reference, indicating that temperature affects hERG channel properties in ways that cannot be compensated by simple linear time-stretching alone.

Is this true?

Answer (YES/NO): NO